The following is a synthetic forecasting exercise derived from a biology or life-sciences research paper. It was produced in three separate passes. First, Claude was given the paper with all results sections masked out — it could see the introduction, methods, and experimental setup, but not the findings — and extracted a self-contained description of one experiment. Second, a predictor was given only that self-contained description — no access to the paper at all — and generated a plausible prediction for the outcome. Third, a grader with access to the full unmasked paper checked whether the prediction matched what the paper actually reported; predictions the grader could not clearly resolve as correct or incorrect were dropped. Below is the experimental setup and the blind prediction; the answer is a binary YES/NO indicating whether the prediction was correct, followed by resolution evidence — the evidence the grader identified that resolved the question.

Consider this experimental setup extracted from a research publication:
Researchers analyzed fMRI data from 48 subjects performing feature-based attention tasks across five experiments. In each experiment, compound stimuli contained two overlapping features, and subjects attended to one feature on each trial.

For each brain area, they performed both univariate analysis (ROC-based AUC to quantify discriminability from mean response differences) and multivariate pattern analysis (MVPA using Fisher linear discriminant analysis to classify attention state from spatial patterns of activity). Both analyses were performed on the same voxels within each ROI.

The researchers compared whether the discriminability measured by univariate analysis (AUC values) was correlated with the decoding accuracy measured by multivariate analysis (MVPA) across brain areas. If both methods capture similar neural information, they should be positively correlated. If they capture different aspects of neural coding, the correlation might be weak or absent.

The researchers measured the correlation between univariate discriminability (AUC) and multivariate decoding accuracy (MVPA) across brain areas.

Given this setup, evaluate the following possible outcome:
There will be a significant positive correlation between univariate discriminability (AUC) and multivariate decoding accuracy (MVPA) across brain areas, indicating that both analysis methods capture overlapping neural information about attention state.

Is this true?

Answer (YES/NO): NO